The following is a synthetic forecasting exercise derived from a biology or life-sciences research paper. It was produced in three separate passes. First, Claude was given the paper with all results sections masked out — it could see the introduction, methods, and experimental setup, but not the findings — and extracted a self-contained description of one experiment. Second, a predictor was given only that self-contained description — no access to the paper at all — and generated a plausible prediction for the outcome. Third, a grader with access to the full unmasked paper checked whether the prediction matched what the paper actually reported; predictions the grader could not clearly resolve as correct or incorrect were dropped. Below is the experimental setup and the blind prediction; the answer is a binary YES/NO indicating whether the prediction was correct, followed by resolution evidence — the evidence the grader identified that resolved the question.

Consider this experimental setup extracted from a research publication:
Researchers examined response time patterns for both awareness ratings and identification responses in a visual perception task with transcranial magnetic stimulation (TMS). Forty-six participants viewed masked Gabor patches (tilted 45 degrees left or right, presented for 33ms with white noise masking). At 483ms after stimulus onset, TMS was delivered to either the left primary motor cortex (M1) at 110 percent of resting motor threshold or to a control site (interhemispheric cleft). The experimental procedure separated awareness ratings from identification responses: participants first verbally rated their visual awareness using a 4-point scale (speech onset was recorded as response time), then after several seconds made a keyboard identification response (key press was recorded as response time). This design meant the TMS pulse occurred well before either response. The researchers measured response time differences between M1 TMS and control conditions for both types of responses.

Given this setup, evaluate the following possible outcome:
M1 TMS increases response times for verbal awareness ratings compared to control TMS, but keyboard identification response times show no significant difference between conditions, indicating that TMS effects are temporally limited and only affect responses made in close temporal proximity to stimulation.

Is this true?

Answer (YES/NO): NO